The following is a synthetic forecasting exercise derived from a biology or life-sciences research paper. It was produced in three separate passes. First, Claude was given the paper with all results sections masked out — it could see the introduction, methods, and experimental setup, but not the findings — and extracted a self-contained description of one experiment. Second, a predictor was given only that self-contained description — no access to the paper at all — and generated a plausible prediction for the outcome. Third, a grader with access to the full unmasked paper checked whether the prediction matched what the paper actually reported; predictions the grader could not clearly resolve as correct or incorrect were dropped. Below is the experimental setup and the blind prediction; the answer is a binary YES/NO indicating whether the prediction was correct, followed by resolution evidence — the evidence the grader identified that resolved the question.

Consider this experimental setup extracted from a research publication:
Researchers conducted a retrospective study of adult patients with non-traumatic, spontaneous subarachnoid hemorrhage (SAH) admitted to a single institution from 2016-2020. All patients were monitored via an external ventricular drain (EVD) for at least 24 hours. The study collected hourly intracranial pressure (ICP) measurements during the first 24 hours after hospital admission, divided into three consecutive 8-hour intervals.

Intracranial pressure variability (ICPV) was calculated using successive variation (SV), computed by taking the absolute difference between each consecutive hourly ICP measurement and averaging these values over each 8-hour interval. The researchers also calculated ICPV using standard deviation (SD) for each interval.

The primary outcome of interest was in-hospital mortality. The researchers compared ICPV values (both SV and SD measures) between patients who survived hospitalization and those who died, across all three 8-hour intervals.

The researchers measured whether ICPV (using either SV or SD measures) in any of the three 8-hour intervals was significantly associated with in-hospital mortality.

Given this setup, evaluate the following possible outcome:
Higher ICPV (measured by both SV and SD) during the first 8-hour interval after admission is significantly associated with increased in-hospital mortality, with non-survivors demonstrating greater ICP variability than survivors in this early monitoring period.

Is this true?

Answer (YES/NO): NO